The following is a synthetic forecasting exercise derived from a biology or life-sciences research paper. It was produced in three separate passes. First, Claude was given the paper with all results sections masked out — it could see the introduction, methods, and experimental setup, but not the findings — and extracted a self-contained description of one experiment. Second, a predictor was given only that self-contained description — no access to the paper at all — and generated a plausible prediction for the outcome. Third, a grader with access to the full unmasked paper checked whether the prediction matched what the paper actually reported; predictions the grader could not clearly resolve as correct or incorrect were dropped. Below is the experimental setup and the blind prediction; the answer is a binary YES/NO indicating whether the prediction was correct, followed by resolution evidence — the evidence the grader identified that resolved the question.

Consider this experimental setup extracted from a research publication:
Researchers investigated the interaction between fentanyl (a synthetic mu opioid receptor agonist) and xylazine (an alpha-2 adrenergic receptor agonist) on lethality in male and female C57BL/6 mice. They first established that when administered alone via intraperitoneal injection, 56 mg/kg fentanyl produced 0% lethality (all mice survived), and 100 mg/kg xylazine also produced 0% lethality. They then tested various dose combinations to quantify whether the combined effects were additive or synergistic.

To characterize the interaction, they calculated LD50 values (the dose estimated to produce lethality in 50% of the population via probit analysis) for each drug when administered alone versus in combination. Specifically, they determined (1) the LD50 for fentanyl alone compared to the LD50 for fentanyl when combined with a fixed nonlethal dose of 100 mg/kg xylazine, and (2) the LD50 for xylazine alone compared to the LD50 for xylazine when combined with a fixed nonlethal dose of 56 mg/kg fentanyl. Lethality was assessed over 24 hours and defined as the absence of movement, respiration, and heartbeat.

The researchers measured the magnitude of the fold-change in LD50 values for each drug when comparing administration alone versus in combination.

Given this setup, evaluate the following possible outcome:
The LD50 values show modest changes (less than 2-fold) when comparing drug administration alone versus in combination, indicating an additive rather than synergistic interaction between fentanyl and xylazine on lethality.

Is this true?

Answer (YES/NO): NO